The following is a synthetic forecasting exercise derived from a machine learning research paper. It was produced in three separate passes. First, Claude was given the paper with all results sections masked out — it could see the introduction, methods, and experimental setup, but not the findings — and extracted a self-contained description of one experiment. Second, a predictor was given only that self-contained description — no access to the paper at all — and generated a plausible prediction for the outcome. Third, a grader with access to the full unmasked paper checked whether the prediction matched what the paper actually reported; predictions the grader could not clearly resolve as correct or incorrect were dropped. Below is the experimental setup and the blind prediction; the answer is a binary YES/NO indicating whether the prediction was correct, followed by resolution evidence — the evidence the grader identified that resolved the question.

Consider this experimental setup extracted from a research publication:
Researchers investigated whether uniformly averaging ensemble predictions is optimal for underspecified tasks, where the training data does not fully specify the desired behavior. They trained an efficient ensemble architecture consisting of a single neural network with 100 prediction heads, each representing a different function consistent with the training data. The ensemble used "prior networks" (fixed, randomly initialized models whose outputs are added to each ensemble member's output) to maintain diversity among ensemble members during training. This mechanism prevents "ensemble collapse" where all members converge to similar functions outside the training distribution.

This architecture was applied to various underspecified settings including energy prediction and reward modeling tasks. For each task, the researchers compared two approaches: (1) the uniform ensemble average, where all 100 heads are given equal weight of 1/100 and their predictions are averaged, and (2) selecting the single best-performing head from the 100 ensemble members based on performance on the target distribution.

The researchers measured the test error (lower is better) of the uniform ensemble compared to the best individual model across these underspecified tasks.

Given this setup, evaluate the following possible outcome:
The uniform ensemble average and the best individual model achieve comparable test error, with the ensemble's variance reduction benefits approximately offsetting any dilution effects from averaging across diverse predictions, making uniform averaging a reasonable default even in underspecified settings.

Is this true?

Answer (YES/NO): NO